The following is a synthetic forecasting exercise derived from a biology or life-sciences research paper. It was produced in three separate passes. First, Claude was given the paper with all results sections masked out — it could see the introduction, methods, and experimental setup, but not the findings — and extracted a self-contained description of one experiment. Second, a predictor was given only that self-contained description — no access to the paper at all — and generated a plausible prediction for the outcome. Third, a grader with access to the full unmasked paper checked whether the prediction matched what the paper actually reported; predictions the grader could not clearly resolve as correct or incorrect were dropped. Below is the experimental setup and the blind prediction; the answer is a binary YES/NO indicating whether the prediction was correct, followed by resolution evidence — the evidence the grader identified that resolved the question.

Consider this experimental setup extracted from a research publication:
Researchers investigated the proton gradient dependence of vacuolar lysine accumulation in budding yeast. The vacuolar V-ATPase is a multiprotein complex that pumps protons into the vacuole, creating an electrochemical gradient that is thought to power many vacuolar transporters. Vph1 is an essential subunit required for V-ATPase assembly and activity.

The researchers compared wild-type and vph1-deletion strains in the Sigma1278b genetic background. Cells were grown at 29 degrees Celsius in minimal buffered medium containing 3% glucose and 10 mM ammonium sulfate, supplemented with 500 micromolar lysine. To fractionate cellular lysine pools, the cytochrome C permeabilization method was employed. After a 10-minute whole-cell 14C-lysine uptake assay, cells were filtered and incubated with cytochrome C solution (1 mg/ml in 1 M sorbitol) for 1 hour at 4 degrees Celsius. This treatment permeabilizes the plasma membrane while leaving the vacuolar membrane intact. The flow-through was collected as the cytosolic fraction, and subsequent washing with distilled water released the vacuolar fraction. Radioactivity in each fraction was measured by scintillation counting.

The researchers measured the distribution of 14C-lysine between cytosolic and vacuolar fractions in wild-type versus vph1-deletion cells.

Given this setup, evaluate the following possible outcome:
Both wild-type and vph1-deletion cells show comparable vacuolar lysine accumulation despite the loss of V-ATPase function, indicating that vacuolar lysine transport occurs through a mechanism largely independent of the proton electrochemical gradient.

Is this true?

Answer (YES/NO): YES